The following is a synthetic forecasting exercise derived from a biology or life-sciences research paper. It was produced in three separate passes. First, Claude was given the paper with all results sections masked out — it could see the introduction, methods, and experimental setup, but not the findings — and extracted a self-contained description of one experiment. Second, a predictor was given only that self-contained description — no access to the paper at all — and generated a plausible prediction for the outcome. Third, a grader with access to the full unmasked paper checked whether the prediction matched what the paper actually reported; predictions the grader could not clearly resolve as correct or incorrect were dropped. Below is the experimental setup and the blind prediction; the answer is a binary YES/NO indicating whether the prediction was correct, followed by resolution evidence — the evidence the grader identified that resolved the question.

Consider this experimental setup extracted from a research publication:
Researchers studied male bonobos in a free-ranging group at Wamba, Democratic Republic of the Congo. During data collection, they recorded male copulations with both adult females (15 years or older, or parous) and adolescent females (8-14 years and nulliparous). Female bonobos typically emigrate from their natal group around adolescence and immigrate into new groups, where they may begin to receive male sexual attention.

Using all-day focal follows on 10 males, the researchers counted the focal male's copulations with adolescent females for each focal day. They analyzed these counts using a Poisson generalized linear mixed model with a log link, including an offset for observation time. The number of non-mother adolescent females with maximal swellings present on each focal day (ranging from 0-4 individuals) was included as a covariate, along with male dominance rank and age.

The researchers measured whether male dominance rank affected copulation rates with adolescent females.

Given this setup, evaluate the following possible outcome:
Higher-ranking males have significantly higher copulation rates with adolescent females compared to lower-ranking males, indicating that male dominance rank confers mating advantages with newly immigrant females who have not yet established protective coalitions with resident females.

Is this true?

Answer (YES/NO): NO